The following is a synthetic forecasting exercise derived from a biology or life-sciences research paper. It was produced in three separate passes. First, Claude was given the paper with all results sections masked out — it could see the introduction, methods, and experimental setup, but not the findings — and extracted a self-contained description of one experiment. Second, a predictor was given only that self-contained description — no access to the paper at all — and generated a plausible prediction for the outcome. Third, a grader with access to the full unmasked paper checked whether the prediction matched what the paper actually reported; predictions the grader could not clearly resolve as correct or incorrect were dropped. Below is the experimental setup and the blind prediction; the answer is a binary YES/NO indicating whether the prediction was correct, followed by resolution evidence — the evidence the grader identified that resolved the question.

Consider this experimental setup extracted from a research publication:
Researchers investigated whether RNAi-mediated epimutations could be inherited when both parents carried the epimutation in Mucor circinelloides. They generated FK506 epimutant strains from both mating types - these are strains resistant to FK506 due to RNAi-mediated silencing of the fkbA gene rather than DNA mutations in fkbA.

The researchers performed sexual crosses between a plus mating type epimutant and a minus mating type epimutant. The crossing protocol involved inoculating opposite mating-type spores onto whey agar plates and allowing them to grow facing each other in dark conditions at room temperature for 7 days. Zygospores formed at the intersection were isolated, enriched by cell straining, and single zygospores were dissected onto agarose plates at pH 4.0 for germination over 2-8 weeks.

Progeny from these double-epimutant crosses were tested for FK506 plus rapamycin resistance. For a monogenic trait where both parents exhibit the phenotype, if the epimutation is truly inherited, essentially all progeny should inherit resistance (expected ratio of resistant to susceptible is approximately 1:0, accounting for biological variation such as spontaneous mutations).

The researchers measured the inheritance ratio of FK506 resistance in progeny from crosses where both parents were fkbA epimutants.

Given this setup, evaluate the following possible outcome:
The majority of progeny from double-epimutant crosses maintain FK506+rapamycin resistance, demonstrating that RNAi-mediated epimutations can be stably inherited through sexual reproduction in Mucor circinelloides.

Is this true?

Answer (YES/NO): YES